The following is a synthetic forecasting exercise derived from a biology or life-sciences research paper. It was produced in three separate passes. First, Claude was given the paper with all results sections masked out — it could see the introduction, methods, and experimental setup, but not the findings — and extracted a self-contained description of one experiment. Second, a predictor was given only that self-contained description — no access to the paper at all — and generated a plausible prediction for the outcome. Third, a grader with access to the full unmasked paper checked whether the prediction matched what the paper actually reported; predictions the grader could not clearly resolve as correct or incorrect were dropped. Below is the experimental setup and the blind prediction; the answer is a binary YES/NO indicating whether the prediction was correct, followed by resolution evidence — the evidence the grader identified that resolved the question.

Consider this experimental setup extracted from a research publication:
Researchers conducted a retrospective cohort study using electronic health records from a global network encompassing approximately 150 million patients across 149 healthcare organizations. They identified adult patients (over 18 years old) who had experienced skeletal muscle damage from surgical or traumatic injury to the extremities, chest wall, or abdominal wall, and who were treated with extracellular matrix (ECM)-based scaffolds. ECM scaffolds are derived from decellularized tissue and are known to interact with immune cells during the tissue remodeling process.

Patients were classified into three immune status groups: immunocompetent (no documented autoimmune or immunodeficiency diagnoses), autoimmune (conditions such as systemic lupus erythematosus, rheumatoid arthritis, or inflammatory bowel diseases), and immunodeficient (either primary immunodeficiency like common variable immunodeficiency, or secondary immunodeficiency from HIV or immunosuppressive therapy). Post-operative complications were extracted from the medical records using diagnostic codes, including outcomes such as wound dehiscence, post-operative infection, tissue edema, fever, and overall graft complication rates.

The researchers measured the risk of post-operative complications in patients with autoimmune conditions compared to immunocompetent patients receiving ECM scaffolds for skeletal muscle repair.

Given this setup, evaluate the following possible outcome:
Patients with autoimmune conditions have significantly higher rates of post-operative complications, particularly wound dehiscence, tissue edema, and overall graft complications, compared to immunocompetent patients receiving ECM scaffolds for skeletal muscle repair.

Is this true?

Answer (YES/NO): YES